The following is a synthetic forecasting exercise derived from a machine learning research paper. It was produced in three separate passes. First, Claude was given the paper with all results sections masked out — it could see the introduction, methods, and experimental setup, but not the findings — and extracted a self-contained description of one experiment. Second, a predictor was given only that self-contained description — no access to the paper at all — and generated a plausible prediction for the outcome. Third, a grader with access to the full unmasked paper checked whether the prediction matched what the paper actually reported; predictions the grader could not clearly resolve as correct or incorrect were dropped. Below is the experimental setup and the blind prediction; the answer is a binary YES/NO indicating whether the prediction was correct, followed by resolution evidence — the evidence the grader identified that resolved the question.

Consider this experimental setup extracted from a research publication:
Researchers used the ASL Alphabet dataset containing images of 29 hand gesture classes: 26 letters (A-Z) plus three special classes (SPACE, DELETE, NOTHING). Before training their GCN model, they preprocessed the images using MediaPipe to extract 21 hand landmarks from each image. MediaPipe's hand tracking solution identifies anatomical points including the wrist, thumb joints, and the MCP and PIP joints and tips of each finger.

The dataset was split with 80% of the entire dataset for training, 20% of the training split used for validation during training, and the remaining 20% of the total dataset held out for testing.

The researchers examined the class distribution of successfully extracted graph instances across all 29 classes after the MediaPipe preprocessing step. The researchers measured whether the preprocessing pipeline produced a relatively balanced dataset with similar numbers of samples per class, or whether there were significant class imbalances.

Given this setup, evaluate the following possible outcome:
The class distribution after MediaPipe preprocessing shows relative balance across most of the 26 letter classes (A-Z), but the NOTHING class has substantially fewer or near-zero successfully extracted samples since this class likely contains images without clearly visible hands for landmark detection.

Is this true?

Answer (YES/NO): NO